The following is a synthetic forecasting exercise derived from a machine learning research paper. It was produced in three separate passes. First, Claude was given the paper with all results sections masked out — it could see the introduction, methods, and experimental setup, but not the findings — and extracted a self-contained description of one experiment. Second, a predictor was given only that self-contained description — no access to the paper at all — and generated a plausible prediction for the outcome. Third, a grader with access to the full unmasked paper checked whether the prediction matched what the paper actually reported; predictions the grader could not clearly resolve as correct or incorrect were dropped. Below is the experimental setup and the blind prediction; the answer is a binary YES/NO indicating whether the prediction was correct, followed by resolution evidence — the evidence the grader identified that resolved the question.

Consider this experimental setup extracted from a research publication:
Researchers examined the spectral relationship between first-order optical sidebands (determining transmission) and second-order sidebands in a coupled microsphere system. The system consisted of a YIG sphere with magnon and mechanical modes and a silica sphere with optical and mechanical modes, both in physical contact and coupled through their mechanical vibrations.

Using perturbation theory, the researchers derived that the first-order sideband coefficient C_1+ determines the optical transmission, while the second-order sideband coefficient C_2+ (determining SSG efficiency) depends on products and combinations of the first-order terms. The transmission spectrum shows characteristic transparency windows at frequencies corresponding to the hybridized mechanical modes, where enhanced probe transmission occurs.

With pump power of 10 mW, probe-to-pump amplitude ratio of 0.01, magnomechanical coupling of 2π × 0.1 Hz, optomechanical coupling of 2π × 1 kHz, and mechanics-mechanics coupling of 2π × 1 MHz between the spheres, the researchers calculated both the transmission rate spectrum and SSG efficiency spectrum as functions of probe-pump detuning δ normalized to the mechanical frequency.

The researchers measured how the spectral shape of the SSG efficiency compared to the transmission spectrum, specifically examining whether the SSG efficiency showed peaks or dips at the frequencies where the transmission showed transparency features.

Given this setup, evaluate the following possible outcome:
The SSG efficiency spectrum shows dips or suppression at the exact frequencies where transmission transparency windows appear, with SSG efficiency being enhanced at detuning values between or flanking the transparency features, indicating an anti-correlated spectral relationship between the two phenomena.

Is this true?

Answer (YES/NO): YES